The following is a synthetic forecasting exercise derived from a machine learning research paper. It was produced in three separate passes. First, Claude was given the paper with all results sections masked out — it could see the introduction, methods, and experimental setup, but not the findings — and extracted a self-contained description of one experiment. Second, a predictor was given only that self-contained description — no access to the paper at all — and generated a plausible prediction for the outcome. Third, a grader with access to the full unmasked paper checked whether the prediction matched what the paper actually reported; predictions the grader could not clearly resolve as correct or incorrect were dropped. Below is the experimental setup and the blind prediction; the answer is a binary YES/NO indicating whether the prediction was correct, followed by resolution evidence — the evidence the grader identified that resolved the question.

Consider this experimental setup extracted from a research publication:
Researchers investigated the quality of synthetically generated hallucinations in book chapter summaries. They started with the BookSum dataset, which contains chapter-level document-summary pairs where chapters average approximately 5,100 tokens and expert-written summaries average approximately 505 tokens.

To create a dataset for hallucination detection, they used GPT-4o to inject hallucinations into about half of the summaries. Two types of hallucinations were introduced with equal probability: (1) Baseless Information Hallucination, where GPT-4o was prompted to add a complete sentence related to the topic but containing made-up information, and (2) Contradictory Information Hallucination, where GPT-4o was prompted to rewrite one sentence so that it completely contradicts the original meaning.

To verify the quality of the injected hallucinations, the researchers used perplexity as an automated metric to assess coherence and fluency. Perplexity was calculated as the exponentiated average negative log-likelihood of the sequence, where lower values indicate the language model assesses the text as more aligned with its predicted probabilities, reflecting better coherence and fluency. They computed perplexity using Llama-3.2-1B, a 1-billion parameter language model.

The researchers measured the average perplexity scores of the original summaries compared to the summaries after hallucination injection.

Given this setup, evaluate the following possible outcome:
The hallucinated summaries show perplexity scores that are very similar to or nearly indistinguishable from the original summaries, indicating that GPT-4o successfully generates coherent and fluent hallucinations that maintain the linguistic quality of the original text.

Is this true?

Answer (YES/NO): YES